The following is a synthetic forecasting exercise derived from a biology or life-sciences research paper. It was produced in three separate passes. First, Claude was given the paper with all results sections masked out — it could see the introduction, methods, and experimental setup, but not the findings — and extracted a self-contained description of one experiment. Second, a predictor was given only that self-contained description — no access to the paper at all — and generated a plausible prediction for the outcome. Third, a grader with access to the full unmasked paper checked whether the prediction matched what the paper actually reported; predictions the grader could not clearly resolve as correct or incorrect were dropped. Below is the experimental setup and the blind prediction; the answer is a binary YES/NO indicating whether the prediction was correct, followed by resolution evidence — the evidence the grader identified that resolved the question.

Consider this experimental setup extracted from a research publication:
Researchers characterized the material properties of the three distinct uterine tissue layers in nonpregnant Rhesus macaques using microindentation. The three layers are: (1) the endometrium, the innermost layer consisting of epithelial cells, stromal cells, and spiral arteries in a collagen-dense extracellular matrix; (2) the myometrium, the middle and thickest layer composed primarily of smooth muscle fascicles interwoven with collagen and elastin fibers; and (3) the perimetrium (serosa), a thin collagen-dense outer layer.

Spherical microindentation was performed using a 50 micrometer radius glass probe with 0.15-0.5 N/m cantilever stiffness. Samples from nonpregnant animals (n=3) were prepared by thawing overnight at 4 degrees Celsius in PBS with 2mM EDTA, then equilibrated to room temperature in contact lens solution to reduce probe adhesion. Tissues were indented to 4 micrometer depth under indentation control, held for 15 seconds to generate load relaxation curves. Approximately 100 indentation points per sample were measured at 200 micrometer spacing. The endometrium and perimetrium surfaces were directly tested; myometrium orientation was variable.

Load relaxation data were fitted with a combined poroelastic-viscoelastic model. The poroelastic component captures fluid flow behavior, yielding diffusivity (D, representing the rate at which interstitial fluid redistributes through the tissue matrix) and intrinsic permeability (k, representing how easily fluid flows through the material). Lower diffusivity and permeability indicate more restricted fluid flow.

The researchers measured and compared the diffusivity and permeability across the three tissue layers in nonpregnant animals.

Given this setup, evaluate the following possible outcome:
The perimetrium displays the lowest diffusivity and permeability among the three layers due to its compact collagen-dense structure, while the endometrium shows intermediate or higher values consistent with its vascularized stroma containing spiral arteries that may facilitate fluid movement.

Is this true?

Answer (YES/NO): NO